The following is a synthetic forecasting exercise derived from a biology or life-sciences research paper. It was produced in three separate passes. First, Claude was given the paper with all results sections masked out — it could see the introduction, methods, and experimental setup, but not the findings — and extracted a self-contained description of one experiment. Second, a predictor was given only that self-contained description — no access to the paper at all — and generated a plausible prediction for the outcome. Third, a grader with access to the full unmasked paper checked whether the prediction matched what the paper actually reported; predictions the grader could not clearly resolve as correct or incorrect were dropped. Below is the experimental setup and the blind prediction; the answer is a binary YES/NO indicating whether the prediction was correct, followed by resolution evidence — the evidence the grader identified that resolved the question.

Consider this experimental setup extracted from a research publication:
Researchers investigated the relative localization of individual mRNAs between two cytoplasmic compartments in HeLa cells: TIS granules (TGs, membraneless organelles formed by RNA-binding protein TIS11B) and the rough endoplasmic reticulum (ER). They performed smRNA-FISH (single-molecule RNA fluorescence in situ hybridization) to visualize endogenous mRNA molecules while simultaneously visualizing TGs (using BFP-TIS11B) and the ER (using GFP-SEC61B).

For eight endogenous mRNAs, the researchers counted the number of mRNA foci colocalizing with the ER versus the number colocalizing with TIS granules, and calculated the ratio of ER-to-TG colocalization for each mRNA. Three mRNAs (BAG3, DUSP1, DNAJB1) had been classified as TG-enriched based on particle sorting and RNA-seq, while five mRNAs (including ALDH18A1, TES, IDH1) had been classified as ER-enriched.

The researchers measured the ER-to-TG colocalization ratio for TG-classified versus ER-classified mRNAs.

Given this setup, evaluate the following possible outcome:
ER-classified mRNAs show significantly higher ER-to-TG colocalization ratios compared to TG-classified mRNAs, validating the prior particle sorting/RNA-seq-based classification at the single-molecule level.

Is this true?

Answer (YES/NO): YES